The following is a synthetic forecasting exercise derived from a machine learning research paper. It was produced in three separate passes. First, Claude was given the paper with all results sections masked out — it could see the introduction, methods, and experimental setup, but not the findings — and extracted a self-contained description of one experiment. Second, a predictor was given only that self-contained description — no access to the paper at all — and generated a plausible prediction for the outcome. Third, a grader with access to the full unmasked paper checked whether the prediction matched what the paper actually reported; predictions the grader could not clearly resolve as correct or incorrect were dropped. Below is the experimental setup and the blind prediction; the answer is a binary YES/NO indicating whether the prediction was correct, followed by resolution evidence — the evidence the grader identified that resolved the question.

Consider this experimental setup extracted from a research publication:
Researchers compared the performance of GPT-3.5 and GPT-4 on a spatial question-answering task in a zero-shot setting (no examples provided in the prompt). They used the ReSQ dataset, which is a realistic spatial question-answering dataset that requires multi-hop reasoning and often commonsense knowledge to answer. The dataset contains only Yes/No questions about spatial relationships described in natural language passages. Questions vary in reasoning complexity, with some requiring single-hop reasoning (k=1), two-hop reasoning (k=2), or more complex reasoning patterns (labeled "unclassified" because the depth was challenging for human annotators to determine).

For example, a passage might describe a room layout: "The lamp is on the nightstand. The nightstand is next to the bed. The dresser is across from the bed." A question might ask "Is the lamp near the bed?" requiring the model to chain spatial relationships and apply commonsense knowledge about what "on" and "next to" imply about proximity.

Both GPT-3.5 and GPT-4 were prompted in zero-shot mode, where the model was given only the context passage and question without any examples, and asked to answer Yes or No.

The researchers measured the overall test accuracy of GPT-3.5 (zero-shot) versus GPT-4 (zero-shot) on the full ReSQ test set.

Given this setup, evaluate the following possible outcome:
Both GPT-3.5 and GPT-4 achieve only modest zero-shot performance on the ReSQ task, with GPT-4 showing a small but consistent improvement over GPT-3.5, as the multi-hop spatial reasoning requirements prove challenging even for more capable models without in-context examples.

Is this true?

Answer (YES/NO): NO